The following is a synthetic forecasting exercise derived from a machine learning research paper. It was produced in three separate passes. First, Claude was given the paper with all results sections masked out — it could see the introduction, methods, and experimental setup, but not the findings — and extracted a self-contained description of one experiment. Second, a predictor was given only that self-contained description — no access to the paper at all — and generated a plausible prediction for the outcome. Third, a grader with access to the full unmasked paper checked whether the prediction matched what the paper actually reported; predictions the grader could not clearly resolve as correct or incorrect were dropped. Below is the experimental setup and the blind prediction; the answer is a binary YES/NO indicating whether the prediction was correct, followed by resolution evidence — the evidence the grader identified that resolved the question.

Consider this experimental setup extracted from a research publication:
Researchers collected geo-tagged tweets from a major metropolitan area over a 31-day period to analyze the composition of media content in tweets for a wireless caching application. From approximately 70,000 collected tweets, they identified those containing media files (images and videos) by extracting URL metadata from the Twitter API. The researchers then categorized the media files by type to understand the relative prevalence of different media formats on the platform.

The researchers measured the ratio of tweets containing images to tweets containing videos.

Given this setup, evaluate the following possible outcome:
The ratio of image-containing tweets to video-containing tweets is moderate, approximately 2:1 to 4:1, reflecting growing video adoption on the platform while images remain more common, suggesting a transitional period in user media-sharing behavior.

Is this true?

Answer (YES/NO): NO